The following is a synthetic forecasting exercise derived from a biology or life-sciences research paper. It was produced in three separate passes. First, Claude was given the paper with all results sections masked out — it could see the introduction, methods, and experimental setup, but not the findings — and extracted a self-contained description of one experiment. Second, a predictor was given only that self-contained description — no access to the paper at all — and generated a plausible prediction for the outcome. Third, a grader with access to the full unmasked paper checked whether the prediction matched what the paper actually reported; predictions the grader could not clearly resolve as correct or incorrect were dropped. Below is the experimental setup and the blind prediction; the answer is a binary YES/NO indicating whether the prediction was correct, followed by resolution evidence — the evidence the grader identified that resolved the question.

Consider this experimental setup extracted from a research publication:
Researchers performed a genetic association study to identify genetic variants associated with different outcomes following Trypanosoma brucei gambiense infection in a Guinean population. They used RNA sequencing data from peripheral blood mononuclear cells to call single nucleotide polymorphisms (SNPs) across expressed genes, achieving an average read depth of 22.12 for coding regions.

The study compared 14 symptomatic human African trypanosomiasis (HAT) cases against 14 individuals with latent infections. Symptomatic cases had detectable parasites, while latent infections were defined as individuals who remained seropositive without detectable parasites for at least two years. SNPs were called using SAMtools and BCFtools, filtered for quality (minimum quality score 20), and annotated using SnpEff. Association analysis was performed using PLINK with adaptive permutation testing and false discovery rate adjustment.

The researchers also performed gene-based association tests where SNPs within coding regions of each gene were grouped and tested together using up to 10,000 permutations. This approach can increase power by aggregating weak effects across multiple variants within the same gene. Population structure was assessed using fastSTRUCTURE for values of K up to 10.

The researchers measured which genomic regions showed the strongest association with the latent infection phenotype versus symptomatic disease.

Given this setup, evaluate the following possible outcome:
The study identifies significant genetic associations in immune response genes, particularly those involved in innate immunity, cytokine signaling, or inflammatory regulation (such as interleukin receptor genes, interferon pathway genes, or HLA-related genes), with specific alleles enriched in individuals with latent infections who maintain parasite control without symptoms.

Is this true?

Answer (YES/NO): YES